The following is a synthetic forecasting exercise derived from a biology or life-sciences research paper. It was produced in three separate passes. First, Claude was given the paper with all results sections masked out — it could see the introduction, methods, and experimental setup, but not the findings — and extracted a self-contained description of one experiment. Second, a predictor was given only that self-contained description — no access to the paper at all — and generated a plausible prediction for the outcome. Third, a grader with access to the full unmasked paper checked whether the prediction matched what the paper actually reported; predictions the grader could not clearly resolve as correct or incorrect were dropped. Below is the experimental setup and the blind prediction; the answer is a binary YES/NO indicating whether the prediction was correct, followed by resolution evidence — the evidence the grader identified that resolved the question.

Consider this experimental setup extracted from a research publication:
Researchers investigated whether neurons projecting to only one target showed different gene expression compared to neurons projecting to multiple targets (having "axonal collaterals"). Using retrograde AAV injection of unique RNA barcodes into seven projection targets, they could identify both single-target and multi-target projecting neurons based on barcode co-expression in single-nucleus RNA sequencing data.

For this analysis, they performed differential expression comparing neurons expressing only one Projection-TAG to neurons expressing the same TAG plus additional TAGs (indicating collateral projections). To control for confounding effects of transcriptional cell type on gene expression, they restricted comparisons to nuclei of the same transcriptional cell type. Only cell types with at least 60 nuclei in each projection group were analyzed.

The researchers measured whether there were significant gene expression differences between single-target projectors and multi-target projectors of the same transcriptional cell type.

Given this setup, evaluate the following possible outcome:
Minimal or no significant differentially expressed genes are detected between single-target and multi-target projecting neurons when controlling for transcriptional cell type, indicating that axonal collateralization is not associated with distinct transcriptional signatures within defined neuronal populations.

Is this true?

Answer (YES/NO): NO